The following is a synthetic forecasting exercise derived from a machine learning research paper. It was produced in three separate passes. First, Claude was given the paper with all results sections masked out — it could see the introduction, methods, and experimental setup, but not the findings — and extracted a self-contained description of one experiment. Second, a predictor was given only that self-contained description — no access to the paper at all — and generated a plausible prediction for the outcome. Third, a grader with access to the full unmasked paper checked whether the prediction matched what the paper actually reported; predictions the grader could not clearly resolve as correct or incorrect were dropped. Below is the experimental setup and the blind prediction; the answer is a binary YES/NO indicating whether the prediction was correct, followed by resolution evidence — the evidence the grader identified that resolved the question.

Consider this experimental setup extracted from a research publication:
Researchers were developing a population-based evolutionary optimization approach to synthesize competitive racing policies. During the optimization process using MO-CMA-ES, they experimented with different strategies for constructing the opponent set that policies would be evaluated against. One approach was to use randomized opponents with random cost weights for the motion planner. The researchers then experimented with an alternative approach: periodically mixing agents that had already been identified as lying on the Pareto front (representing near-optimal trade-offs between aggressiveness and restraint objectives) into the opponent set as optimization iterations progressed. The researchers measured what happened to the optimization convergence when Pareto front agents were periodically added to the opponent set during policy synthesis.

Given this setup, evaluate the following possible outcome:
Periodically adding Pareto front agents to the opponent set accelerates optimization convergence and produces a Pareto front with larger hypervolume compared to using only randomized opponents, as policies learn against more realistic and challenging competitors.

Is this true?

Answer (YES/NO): NO